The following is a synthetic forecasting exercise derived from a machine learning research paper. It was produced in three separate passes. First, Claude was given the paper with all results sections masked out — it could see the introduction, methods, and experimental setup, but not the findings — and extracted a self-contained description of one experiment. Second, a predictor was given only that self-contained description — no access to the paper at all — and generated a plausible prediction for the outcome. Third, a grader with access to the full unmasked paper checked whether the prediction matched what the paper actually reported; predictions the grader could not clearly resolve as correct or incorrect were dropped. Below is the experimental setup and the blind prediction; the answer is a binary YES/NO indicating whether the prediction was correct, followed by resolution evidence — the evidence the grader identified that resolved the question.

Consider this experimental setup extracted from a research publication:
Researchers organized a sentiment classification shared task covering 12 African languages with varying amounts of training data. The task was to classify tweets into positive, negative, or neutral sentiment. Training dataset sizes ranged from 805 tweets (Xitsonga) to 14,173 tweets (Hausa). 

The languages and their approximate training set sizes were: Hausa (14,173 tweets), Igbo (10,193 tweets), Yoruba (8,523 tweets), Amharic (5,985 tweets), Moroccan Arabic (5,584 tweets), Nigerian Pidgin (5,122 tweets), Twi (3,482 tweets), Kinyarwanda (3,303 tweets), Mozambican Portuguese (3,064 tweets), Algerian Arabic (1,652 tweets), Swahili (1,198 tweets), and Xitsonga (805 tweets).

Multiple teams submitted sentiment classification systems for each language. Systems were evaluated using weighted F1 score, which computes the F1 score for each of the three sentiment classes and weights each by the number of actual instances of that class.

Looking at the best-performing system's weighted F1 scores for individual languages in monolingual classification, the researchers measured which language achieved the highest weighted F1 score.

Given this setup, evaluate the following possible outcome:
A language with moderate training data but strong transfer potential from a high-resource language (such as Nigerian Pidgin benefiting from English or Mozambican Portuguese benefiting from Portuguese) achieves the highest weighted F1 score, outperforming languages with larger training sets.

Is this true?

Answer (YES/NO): NO